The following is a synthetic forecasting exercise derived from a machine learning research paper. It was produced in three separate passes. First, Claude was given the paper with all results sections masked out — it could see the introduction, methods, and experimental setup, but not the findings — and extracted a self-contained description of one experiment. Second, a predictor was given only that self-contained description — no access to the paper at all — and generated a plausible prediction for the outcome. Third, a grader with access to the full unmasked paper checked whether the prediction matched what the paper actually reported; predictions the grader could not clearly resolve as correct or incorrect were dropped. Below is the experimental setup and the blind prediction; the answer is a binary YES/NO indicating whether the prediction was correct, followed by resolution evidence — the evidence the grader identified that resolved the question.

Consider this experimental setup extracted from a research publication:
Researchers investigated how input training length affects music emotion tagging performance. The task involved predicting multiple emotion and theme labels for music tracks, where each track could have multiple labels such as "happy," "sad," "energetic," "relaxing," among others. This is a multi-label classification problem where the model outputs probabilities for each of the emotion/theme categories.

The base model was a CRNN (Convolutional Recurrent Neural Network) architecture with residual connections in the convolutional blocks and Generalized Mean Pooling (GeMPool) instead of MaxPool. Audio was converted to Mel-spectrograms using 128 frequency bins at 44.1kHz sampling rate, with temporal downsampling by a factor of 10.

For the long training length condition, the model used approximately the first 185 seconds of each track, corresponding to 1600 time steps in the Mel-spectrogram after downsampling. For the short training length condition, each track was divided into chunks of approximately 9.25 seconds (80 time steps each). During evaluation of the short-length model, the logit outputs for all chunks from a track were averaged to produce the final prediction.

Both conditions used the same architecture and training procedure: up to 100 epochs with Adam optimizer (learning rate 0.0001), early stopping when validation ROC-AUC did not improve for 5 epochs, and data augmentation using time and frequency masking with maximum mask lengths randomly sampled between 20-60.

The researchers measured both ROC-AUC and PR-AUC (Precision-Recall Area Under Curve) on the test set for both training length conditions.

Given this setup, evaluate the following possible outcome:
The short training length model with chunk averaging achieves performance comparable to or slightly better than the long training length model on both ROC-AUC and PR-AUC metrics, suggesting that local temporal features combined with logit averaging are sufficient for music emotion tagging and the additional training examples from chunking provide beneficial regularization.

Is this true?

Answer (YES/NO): YES